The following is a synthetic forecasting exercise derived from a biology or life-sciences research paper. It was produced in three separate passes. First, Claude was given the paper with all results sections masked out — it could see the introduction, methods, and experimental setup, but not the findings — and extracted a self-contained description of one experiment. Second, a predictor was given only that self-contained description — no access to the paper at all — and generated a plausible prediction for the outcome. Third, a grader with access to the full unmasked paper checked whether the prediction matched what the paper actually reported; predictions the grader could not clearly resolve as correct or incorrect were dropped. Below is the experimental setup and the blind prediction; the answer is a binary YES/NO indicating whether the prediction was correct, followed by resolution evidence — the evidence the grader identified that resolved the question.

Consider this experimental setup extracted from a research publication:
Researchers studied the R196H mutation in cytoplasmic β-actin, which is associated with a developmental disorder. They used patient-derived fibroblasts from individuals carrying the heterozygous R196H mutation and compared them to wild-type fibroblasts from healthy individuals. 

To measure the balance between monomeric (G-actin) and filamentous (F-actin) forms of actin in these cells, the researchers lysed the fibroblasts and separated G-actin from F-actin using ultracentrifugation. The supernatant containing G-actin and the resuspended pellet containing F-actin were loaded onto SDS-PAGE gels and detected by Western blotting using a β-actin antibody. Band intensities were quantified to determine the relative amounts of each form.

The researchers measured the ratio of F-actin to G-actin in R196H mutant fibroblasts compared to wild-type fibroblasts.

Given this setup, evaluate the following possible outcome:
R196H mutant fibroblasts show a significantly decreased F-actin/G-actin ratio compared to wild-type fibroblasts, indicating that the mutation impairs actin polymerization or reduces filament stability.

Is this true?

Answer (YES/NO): YES